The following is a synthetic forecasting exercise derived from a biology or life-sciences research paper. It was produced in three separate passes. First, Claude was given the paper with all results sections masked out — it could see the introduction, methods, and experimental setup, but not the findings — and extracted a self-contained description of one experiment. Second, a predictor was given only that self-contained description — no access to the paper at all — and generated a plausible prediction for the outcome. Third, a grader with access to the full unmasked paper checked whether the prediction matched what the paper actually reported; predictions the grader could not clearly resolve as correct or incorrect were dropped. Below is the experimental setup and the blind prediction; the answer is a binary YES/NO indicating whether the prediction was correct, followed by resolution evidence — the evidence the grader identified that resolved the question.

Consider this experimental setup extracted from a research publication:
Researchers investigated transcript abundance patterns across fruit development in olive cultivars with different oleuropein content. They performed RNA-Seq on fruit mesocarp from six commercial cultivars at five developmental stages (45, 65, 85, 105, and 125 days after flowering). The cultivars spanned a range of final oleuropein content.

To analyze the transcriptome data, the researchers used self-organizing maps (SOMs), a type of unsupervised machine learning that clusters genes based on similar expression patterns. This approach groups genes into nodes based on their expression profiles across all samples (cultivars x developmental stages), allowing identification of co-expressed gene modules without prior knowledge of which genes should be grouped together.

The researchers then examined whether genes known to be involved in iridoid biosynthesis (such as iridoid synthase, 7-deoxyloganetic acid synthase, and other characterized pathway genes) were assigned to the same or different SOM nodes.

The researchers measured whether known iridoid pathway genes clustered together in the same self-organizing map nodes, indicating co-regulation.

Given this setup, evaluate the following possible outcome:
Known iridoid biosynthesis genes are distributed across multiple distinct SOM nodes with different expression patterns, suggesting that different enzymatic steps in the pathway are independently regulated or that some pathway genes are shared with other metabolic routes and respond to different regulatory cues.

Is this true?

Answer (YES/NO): NO